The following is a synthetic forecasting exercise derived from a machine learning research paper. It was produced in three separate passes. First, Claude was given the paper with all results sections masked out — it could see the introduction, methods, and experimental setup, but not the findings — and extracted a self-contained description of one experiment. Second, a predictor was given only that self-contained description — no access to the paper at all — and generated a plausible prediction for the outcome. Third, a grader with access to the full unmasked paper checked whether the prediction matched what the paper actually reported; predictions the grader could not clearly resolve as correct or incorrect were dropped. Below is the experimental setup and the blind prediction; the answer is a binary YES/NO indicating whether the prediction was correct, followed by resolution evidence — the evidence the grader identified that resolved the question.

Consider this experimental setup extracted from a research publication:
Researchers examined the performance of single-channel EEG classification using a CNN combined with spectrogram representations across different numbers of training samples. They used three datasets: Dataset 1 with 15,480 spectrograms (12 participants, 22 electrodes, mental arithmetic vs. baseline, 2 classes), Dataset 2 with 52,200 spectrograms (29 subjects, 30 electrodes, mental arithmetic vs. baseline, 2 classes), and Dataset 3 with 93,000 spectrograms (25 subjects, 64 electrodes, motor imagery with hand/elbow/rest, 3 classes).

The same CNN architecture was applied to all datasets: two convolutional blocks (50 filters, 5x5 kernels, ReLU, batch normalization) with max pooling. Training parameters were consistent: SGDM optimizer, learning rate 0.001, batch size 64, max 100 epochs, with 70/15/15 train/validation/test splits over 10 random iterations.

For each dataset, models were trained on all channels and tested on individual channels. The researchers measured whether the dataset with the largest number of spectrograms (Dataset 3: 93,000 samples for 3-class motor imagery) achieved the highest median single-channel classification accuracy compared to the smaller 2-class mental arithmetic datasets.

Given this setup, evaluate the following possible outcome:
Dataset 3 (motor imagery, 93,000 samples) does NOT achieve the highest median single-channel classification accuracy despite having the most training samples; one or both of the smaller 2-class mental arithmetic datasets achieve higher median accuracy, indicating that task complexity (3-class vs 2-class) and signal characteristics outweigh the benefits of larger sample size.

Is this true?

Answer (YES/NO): YES